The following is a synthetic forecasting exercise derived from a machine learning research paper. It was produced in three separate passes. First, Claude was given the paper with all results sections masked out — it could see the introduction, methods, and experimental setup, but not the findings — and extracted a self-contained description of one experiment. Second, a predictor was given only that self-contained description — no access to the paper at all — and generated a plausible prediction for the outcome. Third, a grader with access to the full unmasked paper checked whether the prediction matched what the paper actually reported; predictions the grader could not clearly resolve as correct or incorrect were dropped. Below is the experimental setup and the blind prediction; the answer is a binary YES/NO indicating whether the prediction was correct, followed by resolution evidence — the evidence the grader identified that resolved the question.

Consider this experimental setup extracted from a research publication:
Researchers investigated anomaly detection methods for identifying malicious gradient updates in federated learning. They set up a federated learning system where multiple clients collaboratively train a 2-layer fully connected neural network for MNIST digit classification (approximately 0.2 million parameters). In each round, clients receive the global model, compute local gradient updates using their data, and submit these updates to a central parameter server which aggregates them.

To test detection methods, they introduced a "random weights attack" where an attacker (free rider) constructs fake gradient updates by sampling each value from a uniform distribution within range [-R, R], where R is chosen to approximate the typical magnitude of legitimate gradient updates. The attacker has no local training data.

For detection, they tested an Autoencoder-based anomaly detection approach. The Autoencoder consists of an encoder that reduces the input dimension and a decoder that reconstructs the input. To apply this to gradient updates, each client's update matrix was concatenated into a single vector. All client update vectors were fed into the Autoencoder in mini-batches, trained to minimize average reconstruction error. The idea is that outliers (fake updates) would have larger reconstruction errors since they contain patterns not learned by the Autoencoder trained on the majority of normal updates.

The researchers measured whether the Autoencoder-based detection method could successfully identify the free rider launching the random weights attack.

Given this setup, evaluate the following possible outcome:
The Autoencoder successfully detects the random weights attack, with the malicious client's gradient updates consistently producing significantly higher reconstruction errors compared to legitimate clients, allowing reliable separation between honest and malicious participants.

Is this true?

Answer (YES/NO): NO